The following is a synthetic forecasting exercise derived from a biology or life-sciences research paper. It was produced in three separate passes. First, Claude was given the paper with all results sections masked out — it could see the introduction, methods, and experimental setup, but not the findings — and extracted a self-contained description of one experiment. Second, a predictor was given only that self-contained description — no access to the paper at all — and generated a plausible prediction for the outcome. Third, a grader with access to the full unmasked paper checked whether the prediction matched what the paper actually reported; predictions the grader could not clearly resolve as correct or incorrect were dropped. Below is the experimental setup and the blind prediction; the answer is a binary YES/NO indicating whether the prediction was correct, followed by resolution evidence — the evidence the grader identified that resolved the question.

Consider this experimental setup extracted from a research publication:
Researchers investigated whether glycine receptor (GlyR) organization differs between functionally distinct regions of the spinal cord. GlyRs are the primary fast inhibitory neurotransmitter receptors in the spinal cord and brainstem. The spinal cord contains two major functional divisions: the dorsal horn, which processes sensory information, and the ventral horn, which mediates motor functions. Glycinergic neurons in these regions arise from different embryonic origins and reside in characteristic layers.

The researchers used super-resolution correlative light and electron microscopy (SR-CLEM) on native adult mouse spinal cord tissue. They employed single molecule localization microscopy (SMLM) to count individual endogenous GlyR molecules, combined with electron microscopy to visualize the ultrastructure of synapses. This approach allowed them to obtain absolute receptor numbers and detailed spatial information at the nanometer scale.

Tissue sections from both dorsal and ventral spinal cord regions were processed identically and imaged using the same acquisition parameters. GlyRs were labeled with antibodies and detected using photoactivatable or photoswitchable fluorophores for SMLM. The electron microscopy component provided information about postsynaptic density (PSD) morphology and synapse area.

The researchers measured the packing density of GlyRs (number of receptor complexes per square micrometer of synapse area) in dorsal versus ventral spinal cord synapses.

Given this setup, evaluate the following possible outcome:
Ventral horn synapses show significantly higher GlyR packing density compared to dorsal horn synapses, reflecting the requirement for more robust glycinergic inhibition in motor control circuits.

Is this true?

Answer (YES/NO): NO